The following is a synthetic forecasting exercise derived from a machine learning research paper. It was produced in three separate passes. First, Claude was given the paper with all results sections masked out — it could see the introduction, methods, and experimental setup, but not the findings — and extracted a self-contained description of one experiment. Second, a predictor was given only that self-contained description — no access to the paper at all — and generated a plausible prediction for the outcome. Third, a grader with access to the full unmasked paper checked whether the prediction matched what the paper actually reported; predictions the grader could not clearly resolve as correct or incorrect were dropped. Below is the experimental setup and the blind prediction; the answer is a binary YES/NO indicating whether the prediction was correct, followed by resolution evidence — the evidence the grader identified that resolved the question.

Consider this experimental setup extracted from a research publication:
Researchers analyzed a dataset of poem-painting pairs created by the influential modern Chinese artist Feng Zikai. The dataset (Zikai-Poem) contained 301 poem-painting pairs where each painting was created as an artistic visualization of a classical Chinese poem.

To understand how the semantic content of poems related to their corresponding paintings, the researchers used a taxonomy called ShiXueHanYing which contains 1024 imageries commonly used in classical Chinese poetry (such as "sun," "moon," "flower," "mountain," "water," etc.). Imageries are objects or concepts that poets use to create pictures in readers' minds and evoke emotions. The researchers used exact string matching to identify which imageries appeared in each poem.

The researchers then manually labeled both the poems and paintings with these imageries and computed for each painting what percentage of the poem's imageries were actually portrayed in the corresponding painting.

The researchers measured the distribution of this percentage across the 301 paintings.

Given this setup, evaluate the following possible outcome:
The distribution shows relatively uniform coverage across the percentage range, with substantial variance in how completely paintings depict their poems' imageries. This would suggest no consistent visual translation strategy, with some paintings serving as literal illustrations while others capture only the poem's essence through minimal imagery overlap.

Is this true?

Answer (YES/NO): NO